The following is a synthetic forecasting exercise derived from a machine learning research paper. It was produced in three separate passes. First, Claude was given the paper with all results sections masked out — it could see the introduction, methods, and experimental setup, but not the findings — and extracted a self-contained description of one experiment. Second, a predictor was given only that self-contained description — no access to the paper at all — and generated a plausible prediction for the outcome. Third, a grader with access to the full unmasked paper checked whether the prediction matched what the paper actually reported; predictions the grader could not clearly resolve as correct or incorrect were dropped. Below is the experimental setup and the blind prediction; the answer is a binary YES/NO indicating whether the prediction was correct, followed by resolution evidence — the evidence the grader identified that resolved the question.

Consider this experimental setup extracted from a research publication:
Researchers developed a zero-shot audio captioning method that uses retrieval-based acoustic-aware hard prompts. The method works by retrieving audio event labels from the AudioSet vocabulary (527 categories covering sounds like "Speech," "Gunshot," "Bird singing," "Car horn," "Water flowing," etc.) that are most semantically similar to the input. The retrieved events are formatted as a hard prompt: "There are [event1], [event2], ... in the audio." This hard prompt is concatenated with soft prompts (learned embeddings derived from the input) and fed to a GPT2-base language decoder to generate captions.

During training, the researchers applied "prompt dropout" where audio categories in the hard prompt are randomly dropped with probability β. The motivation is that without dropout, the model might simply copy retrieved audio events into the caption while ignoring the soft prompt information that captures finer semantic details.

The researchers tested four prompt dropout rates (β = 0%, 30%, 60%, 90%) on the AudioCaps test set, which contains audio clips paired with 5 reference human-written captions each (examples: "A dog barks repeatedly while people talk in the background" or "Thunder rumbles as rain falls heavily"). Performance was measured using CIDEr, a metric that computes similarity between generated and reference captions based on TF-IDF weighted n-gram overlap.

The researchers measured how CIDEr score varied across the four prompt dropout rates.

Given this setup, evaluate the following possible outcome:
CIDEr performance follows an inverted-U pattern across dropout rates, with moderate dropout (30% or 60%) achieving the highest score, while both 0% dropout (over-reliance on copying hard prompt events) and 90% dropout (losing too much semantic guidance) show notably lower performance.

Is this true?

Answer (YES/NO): YES